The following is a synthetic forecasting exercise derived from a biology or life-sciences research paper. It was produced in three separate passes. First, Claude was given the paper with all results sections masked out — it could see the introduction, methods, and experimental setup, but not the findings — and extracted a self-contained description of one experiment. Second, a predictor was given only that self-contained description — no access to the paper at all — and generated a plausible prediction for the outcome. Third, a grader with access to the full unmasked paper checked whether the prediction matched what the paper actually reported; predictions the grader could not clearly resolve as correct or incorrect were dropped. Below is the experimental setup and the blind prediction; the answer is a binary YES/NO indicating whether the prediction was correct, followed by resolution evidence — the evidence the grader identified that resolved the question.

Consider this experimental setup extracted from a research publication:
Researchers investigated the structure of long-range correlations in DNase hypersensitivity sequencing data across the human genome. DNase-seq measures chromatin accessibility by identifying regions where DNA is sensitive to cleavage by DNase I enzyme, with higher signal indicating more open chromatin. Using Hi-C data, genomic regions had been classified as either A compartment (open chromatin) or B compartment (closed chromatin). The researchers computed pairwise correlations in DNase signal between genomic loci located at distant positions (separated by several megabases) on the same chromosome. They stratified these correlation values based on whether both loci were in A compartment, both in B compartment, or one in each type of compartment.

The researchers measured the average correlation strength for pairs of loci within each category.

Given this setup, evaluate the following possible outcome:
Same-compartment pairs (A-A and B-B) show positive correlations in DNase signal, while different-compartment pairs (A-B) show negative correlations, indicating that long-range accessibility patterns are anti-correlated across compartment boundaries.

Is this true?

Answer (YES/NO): NO